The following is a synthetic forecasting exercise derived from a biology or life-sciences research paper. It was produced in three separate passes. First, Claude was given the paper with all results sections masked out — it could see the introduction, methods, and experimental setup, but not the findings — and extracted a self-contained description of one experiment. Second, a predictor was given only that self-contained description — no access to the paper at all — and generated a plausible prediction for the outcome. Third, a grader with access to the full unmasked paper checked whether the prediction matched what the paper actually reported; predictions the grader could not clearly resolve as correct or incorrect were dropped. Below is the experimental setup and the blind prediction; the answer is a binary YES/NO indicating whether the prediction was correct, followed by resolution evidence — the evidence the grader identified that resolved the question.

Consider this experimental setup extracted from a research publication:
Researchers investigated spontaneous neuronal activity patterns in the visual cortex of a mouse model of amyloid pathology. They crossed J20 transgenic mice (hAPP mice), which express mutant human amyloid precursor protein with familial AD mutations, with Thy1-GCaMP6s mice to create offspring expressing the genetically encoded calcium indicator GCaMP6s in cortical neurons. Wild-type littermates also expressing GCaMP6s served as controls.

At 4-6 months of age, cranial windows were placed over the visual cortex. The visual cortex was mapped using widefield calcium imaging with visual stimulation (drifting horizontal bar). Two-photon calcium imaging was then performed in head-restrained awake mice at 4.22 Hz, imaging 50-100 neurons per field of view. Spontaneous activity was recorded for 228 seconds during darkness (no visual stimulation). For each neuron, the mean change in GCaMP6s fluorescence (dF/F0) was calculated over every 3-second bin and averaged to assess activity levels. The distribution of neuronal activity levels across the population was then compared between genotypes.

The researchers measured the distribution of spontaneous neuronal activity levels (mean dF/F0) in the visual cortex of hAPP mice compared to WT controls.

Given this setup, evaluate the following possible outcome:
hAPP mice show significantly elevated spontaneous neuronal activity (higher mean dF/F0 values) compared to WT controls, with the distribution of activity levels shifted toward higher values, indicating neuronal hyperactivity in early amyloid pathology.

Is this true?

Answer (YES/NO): NO